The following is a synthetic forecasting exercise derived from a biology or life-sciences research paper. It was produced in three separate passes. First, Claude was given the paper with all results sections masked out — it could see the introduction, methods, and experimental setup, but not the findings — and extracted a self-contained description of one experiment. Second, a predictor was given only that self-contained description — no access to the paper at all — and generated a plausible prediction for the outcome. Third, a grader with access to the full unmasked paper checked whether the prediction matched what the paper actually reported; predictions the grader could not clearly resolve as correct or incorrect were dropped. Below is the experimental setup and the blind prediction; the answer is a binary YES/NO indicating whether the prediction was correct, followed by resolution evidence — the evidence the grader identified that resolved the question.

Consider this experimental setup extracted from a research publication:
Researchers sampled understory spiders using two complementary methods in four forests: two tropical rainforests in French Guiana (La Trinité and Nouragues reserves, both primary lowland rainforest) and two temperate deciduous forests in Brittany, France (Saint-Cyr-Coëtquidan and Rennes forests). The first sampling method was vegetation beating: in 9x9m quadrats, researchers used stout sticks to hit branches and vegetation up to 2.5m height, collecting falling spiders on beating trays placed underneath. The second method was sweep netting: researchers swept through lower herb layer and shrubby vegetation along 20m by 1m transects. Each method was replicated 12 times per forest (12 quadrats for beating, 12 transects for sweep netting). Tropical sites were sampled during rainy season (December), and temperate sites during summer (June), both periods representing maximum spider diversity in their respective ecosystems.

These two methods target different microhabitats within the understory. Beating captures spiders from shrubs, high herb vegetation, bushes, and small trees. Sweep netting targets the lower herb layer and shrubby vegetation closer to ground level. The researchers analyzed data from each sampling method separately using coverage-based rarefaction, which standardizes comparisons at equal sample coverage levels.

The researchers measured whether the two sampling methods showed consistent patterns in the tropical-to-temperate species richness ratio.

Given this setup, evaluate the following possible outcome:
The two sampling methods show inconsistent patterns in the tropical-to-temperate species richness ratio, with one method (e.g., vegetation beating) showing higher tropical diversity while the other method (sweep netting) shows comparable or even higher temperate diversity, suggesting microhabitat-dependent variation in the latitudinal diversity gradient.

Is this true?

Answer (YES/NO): NO